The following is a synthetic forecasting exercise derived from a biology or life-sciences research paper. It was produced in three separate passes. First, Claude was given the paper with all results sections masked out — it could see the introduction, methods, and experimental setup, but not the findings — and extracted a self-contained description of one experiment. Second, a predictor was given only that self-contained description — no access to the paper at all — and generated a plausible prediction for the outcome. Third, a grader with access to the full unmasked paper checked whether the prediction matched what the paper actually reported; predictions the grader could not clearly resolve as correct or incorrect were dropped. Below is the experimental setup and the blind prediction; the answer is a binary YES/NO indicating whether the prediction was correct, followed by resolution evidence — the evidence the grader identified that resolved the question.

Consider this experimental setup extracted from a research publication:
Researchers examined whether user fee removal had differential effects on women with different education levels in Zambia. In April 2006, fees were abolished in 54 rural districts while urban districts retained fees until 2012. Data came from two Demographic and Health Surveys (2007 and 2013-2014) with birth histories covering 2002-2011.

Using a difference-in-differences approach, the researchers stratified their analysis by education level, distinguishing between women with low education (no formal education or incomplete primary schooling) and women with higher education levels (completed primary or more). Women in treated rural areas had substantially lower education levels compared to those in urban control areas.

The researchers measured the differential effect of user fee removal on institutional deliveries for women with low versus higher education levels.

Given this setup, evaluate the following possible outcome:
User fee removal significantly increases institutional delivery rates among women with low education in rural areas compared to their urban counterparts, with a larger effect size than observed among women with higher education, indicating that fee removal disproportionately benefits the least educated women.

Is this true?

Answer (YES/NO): NO